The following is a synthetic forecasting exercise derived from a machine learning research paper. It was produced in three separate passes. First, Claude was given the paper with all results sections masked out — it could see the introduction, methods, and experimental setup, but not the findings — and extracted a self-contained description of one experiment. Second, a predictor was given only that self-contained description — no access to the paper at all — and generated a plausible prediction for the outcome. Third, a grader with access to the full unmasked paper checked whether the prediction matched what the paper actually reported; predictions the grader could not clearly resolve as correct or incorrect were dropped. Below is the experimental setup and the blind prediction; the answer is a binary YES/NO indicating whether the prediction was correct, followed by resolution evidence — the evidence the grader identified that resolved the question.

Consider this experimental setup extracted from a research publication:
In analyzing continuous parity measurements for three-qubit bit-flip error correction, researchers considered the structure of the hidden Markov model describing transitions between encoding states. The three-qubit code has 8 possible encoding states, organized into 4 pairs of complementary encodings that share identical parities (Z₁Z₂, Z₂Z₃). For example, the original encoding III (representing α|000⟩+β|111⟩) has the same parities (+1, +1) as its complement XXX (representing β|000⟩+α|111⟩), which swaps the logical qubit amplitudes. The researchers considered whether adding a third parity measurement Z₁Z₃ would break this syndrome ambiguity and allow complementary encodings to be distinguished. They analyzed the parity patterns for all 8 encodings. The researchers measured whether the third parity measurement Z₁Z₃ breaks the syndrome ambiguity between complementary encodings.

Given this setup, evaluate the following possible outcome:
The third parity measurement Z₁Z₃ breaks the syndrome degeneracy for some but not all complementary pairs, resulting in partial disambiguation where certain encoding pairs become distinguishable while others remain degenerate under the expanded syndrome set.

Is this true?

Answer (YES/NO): NO